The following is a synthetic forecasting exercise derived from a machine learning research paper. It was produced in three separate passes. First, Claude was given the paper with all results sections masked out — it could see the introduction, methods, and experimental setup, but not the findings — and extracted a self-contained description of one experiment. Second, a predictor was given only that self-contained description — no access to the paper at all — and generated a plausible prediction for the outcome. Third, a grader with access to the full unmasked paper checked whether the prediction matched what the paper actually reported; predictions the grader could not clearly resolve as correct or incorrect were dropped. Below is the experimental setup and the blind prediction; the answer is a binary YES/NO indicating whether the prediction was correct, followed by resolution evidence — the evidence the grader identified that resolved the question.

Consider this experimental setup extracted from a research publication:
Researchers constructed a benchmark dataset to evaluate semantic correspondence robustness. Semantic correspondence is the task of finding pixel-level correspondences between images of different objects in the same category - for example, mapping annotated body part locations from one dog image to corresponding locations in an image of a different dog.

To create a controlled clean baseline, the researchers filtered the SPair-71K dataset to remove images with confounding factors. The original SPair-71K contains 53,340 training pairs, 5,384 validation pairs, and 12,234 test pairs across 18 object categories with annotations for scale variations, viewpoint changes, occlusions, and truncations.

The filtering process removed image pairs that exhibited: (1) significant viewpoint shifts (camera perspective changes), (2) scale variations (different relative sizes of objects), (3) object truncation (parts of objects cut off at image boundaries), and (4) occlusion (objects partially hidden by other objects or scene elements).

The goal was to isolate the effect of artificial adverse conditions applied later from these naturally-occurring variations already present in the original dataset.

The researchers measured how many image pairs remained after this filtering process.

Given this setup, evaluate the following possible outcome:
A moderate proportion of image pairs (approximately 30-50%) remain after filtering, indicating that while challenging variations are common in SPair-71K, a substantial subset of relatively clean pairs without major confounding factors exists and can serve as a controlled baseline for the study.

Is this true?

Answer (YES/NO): NO